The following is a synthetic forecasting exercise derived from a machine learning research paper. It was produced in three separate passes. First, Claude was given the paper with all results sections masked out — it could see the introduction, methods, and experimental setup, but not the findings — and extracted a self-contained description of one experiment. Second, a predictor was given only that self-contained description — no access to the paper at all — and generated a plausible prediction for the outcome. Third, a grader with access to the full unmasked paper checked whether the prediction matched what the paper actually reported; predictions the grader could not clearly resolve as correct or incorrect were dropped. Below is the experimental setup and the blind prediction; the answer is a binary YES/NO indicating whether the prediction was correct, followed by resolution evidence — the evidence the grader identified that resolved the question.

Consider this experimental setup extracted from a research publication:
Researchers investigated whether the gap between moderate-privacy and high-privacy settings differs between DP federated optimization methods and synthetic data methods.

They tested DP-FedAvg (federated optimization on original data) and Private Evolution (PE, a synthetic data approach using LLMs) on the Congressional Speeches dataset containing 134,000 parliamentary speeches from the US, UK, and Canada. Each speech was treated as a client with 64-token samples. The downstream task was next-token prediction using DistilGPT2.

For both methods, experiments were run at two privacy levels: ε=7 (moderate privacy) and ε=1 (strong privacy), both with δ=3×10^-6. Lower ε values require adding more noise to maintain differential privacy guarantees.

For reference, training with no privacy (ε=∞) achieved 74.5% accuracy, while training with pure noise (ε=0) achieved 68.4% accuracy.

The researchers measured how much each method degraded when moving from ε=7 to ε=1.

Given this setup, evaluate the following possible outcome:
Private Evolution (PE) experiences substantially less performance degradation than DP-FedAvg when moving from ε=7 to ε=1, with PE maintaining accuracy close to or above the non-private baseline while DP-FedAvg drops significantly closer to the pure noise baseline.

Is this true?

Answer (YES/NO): NO